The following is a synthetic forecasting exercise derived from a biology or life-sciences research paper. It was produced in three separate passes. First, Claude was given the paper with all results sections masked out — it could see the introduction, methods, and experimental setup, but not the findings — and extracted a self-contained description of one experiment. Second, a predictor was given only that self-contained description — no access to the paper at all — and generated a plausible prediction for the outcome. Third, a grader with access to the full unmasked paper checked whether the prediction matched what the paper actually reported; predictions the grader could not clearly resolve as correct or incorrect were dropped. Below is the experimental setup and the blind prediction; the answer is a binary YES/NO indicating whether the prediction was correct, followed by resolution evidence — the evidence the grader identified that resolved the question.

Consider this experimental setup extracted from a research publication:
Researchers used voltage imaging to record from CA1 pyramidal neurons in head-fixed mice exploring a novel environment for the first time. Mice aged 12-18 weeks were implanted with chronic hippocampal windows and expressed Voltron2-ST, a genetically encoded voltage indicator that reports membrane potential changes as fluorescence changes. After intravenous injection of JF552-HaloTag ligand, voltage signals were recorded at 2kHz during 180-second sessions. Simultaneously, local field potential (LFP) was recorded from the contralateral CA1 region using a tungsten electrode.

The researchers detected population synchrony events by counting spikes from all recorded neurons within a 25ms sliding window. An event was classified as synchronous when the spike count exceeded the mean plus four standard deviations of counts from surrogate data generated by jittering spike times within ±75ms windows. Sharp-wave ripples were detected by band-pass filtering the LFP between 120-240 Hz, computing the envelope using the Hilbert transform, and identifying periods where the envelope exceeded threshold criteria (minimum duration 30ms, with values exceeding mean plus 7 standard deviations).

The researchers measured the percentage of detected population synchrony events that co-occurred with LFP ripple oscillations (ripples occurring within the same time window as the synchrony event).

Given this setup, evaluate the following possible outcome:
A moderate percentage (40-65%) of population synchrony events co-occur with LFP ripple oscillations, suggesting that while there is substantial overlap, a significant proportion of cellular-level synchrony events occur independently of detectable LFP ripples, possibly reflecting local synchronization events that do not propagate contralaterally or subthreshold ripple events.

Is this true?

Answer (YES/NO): NO